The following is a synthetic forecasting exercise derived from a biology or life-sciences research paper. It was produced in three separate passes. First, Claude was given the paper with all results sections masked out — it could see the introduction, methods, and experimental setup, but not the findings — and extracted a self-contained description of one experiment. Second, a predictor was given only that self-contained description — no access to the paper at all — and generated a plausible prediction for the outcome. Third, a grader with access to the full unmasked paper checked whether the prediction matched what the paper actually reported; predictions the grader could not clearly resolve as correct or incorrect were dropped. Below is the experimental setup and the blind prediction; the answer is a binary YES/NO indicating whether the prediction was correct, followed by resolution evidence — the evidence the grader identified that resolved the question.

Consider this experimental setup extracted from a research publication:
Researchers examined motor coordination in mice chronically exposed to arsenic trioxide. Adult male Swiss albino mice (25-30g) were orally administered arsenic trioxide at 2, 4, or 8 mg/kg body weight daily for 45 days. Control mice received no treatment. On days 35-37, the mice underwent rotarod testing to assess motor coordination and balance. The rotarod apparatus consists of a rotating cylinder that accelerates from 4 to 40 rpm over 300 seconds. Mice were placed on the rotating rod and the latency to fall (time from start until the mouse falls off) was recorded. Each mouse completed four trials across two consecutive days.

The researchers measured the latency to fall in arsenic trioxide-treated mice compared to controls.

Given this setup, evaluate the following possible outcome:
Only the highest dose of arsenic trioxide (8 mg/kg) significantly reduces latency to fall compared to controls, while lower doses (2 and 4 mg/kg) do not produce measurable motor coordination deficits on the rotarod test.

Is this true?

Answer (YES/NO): NO